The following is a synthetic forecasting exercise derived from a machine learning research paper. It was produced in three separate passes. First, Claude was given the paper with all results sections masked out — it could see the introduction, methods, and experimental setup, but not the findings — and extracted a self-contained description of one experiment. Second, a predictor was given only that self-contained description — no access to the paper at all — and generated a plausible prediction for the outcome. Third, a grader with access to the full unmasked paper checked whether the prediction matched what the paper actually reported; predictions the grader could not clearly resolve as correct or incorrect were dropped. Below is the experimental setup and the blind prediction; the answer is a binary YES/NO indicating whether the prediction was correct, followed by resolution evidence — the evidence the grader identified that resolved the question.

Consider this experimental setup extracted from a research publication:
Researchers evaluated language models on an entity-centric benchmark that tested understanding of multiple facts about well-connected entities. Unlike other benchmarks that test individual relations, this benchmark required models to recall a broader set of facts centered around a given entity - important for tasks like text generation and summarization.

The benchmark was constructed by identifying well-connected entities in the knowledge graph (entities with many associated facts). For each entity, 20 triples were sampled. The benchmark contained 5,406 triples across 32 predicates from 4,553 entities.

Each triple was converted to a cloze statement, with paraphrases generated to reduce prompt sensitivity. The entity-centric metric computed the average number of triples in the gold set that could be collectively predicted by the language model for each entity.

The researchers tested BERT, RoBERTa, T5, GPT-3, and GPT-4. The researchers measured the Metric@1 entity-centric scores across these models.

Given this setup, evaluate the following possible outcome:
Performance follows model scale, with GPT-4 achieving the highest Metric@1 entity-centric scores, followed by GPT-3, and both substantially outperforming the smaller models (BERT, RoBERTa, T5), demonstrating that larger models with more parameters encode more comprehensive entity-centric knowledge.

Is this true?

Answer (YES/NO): YES